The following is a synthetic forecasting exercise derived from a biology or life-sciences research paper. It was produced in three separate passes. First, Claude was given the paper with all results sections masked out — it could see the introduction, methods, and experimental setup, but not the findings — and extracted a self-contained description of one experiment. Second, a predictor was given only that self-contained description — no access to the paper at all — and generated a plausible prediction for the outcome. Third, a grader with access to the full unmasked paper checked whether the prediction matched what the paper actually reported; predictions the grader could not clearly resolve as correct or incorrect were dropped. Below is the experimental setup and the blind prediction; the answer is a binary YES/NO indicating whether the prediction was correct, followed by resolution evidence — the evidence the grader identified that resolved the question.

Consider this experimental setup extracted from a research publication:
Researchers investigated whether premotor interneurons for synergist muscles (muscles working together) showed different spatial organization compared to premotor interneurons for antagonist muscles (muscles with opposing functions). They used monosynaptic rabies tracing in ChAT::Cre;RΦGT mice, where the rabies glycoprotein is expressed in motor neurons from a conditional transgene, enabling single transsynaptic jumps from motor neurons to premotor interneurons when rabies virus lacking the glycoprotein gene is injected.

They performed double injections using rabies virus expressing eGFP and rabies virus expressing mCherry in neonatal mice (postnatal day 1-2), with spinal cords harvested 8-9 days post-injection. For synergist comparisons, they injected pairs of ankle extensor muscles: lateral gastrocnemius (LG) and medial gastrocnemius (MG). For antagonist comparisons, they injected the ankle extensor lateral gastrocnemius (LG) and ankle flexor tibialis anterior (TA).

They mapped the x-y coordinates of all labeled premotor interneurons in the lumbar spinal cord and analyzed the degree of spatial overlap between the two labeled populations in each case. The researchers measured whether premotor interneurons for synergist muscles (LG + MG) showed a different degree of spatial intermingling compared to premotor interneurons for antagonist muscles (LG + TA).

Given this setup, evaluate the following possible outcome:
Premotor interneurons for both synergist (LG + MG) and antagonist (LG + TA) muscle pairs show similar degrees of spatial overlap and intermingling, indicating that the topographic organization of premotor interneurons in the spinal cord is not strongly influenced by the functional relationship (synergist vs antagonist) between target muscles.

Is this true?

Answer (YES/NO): YES